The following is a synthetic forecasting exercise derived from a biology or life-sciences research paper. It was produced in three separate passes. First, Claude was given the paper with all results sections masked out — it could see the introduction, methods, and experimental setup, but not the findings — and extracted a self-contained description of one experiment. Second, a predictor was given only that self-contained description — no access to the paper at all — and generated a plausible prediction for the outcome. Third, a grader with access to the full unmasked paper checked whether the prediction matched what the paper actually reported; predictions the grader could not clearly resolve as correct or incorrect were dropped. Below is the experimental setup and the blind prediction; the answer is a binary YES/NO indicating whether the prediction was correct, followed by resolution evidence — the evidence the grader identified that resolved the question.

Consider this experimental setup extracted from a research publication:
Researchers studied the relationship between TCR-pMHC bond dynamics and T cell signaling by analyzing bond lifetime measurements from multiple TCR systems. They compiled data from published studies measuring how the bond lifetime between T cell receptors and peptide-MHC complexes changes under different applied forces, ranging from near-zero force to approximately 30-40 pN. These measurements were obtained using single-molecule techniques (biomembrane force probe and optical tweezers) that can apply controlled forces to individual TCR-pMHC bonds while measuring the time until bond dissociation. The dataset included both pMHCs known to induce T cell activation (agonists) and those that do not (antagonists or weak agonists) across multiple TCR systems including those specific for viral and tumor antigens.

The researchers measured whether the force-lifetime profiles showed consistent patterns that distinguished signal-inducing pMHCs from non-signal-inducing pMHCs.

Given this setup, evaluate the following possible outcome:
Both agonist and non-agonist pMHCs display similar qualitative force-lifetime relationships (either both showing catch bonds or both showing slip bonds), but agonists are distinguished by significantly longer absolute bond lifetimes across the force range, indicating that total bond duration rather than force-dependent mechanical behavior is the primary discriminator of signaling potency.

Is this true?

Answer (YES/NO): NO